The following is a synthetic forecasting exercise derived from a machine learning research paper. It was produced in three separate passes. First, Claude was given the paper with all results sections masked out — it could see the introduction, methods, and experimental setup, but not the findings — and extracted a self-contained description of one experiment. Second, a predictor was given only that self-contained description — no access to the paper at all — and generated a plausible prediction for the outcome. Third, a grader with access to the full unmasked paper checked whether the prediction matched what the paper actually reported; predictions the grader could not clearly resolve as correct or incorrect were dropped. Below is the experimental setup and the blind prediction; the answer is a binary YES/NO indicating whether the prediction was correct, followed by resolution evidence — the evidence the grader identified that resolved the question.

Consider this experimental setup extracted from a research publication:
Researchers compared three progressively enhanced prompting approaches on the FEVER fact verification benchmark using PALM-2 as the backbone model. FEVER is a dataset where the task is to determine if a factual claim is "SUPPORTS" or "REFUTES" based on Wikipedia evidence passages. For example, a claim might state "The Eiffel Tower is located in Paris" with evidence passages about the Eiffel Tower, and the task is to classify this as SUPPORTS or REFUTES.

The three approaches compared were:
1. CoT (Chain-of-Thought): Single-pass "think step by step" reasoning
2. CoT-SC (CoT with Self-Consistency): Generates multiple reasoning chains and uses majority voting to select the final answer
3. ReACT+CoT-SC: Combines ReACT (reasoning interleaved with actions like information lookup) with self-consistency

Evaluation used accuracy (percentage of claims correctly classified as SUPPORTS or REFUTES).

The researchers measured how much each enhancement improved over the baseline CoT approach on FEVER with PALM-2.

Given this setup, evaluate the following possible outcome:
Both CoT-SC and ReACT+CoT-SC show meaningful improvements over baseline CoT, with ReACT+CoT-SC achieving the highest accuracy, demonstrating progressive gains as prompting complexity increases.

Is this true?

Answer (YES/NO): YES